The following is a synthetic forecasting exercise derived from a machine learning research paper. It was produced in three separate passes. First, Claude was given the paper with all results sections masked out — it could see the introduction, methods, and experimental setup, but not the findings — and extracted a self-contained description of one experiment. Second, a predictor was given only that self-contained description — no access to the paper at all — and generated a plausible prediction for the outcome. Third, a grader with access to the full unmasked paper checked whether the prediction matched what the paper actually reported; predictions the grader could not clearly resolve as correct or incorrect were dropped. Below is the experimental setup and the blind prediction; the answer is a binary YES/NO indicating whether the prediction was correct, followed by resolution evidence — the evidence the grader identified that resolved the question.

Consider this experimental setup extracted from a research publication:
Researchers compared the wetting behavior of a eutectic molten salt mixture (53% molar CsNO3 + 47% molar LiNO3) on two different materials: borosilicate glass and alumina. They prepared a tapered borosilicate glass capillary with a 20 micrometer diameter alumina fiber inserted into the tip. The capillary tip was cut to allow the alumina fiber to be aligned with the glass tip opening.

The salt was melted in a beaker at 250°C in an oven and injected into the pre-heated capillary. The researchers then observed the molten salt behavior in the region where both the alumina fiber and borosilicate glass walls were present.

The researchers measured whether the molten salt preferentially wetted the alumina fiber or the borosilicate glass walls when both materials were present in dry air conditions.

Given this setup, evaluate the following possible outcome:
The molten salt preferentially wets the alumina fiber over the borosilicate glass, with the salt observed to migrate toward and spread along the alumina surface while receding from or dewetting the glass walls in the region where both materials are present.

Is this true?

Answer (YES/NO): YES